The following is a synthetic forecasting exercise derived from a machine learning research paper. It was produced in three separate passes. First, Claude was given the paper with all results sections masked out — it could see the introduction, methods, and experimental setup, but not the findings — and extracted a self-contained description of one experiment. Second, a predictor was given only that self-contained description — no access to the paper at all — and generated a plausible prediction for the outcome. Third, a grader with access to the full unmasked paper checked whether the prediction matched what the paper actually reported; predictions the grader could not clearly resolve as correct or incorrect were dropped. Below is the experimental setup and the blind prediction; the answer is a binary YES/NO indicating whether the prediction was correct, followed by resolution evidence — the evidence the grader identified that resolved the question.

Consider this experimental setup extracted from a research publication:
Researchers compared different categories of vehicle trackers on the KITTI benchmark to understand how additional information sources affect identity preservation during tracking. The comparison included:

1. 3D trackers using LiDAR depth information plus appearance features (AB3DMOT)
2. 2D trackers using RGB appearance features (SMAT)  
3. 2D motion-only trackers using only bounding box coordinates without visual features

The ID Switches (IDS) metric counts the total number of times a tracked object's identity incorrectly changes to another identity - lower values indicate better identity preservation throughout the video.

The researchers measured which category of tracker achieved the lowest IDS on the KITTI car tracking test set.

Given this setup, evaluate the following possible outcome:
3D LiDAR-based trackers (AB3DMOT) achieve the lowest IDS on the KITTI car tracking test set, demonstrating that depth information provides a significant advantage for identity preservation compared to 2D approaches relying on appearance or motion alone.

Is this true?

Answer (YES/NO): YES